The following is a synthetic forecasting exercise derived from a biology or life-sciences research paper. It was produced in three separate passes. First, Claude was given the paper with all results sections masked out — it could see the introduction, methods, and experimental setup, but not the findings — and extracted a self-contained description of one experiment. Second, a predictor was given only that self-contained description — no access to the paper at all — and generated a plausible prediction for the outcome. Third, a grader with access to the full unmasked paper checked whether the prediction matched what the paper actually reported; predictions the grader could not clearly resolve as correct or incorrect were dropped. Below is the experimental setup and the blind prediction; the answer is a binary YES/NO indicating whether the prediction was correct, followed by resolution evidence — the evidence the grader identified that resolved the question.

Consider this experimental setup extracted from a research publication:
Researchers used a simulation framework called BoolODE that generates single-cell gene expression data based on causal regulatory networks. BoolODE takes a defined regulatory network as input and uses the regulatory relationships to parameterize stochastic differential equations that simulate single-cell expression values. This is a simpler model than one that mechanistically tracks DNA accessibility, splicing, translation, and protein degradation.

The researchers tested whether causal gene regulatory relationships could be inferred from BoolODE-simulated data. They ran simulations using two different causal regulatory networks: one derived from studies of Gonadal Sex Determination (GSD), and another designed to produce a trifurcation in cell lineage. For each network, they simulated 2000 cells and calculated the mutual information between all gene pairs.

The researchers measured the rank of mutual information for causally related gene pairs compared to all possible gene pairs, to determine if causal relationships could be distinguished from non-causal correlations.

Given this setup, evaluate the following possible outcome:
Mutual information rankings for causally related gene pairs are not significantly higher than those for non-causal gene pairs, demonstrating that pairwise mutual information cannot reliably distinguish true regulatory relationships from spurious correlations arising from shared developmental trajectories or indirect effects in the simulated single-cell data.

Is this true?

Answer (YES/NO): YES